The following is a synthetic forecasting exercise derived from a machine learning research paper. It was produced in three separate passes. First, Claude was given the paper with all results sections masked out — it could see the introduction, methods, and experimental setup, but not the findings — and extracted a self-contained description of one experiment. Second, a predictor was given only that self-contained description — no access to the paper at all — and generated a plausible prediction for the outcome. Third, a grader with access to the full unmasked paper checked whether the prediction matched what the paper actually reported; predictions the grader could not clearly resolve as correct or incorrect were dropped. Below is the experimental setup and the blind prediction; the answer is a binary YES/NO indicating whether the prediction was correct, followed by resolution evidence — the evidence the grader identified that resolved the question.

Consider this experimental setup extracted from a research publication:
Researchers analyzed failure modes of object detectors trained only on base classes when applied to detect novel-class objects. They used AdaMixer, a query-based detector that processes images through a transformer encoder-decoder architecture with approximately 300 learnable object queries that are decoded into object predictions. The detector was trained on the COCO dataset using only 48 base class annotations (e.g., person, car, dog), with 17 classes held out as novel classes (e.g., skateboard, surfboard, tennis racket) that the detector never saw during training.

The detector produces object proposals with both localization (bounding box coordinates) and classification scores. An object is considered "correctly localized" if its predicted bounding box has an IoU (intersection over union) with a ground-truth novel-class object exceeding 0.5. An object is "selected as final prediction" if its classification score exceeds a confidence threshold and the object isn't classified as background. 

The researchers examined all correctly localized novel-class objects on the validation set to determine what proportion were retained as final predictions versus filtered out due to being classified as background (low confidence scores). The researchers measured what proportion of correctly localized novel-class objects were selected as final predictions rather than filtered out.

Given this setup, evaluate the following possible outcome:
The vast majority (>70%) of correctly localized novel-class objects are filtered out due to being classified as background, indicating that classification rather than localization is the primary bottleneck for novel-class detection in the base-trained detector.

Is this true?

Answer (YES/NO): NO